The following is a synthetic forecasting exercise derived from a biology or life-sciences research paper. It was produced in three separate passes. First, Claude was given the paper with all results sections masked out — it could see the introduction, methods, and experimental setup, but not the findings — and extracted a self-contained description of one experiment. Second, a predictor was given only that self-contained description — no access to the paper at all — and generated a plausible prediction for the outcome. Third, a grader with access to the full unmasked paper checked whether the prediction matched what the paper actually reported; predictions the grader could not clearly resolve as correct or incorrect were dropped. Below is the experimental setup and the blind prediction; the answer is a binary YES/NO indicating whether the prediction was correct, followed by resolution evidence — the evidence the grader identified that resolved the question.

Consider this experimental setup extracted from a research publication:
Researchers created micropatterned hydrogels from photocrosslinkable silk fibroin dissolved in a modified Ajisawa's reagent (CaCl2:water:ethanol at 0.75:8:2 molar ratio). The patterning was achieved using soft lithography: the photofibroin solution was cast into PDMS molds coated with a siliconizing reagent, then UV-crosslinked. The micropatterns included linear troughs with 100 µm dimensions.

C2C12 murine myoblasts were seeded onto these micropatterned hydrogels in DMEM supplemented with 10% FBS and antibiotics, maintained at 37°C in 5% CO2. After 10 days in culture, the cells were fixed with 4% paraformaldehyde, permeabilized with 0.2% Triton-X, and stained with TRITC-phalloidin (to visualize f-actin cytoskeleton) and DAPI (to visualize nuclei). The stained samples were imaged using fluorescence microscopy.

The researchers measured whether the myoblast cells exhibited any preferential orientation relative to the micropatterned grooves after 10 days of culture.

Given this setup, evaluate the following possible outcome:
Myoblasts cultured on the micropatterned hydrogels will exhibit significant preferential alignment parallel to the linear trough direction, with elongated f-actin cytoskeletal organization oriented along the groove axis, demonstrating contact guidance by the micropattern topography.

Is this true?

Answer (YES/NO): YES